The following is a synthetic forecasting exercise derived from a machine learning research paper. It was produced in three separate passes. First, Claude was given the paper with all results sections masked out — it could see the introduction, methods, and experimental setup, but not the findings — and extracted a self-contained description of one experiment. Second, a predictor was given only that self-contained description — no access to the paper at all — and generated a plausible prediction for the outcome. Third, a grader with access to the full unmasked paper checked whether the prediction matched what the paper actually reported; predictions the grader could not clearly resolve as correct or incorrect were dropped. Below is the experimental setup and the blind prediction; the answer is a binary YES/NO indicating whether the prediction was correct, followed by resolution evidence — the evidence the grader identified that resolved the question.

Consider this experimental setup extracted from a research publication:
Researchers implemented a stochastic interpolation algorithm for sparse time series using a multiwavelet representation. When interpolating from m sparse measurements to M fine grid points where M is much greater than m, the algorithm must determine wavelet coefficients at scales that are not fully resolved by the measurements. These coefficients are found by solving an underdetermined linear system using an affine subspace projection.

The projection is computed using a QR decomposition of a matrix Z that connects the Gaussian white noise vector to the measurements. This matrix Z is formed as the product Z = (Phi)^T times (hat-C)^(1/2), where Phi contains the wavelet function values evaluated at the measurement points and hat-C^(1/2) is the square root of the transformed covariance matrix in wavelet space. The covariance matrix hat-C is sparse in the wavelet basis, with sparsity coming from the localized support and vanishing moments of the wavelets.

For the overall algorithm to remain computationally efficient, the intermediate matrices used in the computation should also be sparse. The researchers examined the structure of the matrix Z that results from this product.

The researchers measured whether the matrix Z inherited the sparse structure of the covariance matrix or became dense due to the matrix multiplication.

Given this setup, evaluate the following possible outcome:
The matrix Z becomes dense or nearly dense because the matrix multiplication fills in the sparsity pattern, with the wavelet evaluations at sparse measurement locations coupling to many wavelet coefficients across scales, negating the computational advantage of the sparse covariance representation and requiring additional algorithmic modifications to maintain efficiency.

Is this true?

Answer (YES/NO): NO